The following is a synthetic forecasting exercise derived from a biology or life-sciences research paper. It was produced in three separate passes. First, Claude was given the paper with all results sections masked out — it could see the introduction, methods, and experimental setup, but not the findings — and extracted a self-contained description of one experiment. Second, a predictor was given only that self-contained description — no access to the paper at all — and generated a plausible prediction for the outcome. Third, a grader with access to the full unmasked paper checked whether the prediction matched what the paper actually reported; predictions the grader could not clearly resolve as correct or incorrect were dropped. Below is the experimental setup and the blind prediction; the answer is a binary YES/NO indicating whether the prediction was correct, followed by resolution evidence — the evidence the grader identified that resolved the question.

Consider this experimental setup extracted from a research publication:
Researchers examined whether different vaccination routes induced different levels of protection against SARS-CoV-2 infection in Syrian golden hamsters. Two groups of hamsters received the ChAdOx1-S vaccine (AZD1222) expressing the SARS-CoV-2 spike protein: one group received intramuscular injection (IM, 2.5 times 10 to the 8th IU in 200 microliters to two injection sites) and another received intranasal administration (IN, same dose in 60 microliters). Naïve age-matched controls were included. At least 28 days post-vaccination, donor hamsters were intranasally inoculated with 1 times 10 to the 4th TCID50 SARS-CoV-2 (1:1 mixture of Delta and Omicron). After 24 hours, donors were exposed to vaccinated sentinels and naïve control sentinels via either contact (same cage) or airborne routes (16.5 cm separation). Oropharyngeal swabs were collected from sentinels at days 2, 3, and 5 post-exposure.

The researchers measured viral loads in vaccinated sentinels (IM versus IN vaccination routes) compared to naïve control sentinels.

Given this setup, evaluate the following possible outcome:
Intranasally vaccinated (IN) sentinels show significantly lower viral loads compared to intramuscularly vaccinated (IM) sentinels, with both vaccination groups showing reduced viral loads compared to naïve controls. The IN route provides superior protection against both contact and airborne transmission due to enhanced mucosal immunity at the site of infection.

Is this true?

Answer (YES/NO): NO